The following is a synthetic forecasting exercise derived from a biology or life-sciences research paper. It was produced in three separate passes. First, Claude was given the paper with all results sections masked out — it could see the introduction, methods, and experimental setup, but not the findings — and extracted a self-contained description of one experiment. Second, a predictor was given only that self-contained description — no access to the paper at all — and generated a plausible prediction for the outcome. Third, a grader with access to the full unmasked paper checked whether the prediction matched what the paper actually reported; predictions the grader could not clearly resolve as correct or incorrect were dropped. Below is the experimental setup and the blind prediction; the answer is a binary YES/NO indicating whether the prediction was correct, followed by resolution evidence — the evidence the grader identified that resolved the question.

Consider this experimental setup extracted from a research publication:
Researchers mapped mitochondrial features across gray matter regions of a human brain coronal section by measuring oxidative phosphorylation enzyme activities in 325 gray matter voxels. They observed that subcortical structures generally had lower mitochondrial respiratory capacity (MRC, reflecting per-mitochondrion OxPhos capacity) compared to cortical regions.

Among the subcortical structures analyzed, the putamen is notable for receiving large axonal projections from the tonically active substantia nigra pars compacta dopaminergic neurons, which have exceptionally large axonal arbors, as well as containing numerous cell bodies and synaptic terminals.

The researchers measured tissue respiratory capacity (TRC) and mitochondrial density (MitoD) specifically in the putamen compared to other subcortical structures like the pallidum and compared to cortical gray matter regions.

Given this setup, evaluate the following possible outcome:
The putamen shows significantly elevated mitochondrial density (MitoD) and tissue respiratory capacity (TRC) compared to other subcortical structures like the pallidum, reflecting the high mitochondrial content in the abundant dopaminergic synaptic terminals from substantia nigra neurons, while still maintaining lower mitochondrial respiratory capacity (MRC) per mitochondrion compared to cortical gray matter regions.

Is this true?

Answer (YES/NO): YES